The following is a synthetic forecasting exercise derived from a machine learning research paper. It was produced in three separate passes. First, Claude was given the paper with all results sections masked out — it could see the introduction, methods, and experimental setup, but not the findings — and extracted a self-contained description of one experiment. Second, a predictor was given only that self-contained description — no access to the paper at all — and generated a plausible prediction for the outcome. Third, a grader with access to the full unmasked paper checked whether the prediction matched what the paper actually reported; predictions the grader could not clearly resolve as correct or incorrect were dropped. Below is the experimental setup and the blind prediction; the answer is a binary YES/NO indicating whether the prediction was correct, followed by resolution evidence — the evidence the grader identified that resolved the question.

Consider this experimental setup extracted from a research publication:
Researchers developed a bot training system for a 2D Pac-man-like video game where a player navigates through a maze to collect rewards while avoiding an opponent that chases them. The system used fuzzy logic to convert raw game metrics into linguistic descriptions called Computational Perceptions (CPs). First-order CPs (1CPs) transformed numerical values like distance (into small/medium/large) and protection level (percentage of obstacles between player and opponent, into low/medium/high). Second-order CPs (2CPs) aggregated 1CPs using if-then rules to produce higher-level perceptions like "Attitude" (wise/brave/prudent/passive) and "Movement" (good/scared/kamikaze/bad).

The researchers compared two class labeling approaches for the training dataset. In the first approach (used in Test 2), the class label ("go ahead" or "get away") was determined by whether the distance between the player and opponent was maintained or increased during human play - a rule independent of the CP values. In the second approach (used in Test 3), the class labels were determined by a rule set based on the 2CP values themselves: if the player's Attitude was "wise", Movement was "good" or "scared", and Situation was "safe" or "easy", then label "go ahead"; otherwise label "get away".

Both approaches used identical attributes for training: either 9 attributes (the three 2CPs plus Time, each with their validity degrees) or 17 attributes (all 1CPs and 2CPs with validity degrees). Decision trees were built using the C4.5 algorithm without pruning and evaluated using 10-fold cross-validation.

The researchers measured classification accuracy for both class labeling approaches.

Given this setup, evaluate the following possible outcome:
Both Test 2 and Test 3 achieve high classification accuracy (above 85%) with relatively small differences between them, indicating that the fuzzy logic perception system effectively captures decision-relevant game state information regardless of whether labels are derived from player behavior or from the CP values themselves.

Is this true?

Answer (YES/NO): NO